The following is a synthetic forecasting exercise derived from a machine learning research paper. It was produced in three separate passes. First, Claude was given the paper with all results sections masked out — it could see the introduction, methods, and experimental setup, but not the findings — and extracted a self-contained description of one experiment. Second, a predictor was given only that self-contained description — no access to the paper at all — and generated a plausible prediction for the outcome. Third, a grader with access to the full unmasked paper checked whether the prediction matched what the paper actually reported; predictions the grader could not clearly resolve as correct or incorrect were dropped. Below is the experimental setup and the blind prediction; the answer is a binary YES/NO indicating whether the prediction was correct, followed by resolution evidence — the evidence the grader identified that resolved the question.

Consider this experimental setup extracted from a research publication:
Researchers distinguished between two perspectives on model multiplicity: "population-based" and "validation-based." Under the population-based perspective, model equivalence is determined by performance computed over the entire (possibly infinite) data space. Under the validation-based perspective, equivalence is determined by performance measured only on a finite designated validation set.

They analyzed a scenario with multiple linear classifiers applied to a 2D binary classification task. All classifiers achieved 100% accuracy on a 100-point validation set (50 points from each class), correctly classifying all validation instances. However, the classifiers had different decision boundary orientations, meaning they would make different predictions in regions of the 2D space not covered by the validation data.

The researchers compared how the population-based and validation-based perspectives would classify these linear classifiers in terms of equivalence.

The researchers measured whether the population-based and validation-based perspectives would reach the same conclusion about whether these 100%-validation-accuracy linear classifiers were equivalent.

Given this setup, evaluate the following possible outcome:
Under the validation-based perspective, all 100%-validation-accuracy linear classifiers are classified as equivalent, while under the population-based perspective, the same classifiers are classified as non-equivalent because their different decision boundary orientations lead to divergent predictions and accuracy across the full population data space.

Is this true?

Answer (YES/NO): YES